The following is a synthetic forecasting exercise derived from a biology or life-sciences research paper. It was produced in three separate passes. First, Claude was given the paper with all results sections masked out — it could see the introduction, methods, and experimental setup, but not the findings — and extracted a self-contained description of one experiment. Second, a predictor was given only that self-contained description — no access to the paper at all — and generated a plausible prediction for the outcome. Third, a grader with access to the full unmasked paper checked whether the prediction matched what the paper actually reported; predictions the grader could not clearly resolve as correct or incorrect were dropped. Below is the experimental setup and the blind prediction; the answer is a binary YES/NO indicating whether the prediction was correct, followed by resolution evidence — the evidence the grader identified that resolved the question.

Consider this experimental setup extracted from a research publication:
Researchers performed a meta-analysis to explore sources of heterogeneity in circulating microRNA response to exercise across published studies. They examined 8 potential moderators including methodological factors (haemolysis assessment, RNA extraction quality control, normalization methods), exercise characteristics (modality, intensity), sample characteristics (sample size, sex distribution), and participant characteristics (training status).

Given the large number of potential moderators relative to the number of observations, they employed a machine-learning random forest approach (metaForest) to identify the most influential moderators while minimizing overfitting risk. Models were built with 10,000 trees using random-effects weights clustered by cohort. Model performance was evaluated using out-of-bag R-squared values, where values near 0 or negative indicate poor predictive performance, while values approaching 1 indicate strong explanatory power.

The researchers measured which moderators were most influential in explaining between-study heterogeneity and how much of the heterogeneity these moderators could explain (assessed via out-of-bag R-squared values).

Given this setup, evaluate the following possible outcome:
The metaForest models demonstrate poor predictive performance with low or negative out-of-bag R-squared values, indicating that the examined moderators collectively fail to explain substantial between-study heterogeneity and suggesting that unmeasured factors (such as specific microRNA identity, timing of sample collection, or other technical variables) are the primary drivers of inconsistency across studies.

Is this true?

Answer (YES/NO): YES